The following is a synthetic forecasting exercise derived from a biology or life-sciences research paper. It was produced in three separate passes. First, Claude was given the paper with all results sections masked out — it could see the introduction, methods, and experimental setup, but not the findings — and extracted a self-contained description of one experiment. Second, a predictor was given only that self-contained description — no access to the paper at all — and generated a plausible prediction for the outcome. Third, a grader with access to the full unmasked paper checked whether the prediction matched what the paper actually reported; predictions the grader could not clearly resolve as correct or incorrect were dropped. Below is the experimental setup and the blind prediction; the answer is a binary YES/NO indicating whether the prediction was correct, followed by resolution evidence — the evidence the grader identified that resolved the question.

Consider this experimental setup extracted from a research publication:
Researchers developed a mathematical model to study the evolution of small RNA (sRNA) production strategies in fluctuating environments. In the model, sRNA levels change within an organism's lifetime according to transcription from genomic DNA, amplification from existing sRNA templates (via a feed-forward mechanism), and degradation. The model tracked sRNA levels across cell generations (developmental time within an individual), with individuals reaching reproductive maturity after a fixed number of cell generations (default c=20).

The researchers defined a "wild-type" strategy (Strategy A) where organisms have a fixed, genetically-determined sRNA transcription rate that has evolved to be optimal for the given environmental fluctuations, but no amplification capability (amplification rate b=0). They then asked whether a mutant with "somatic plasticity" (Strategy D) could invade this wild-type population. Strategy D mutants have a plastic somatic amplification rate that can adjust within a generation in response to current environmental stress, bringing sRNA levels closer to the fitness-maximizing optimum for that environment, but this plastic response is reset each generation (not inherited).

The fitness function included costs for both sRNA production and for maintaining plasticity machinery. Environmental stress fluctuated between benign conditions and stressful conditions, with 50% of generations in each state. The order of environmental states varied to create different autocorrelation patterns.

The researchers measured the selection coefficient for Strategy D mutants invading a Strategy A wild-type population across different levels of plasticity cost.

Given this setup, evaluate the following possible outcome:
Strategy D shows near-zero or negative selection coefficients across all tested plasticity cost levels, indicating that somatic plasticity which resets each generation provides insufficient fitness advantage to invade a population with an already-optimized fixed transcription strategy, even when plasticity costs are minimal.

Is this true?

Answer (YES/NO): NO